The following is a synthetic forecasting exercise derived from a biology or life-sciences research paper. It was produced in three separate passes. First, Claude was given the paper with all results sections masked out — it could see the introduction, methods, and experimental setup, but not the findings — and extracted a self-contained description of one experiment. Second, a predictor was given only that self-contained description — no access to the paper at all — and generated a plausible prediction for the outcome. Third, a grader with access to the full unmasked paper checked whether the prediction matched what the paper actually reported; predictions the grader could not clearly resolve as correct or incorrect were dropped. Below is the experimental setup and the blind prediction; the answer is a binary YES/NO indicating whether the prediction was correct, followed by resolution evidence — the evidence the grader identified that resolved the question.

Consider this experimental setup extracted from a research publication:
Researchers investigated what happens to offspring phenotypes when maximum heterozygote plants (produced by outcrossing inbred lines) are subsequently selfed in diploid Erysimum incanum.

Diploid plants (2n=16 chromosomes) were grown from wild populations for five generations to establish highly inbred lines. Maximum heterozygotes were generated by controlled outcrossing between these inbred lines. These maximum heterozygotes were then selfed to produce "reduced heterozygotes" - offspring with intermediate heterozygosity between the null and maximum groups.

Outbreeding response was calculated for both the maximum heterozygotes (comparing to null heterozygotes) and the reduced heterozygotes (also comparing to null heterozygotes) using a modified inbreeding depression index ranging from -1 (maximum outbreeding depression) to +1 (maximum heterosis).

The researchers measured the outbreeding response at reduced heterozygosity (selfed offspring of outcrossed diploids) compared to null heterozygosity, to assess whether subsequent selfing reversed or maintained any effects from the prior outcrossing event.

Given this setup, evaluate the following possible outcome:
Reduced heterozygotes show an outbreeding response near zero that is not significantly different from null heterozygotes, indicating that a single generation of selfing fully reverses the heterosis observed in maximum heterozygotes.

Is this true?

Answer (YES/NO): NO